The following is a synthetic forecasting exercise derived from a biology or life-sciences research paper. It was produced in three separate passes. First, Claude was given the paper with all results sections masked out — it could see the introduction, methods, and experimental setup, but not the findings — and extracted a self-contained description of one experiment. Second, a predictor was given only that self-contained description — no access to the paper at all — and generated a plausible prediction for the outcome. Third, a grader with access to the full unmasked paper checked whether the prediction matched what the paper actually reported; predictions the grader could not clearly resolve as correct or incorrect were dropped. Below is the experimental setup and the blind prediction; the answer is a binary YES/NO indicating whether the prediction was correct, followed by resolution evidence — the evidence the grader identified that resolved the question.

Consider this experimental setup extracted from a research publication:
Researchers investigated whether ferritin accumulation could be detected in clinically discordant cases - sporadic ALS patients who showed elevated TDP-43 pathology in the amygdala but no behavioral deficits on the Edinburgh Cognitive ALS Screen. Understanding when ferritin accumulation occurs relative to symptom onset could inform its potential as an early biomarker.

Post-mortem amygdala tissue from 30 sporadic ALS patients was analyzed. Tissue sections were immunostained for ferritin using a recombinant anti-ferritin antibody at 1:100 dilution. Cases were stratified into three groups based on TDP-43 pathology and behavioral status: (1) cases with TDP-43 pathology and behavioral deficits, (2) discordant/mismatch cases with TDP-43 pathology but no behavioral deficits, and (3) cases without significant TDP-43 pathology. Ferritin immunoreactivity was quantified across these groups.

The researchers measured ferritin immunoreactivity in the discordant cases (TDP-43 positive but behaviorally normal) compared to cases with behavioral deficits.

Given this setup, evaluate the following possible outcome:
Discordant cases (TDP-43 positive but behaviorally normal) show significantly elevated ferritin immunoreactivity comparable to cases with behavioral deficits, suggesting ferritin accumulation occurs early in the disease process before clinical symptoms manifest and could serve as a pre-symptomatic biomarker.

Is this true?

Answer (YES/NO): YES